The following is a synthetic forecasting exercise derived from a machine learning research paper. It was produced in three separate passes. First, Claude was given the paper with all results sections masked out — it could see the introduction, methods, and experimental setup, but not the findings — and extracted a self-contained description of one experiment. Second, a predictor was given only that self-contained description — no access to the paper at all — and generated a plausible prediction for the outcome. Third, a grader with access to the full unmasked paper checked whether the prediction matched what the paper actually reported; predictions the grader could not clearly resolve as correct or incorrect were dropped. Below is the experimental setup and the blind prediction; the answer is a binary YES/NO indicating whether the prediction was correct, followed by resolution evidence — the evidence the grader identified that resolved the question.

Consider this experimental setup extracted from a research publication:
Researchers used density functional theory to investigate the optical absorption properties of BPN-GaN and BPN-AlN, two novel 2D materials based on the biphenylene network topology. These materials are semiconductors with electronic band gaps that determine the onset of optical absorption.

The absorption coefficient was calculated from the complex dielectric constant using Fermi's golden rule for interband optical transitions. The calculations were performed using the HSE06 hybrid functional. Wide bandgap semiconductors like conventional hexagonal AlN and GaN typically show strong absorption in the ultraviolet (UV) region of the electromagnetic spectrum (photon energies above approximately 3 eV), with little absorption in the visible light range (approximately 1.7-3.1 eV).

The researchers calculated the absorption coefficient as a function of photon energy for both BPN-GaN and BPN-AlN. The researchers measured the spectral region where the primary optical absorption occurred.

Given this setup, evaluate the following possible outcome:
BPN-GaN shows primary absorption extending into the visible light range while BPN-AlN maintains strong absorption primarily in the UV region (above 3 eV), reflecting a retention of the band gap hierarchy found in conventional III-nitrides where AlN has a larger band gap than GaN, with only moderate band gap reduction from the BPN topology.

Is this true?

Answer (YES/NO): NO